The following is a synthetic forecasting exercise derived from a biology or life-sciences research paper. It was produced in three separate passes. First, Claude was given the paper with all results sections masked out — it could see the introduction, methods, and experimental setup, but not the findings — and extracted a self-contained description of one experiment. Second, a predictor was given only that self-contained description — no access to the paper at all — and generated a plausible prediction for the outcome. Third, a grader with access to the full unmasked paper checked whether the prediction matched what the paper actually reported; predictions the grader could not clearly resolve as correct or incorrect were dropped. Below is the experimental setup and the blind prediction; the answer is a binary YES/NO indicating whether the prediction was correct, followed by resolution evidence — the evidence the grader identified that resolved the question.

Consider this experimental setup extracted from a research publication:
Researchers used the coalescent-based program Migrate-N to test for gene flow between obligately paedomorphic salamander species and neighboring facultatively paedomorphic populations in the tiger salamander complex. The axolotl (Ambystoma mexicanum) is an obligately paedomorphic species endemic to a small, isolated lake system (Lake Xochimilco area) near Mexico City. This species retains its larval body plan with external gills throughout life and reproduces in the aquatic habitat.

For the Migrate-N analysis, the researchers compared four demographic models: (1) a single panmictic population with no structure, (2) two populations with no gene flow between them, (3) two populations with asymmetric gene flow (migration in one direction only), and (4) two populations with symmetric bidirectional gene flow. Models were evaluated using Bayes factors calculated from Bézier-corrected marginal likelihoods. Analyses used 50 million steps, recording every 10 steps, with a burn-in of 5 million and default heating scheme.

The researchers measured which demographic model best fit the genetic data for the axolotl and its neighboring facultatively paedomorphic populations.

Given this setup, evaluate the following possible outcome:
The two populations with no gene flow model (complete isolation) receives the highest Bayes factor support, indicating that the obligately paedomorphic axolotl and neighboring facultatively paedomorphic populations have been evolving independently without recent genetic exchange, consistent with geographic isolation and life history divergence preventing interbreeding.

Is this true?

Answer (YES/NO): NO